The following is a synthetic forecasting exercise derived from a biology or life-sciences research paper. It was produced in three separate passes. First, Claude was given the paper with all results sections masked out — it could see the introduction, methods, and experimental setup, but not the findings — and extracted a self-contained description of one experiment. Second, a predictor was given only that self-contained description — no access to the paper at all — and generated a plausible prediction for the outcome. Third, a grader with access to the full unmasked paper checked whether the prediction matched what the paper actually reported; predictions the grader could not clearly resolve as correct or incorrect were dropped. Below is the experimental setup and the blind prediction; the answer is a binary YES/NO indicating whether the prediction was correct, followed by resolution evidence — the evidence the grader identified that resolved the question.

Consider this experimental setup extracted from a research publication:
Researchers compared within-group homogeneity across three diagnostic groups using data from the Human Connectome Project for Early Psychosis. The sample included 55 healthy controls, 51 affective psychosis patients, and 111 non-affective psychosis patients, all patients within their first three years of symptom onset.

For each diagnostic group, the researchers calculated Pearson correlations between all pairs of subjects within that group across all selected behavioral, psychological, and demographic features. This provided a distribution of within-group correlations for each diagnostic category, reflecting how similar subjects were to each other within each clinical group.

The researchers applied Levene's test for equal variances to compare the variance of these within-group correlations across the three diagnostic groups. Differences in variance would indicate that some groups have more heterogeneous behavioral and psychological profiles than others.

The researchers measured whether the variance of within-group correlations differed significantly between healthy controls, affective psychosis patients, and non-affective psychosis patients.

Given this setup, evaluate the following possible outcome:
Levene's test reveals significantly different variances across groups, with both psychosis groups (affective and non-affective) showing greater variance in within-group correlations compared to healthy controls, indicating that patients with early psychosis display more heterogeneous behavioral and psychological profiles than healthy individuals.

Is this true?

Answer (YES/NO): NO